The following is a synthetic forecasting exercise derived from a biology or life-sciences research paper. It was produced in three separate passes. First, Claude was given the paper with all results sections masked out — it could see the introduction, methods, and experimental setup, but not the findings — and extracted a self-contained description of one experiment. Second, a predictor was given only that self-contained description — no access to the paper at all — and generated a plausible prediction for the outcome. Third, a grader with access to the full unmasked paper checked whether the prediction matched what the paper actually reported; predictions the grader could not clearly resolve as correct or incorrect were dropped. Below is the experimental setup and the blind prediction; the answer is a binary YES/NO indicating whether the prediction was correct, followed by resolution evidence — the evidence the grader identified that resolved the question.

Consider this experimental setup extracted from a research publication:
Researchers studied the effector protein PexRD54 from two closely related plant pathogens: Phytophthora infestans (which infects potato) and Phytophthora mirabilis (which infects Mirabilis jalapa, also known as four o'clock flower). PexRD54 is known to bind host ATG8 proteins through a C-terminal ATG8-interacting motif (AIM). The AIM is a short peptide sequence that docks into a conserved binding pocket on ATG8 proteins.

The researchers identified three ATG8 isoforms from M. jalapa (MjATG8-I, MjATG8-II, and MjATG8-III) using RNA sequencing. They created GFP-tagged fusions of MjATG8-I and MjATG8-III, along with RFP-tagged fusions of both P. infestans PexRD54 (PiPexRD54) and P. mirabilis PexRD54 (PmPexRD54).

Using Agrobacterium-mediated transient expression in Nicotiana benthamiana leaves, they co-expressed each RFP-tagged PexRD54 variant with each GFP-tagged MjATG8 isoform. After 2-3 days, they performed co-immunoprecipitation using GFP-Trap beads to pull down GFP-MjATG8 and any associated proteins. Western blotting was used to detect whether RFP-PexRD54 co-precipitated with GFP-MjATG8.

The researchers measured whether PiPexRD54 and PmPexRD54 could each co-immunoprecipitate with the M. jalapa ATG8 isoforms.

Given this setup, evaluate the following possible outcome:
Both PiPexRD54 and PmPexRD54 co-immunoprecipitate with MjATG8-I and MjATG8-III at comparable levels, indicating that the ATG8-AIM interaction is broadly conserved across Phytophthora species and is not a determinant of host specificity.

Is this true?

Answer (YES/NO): NO